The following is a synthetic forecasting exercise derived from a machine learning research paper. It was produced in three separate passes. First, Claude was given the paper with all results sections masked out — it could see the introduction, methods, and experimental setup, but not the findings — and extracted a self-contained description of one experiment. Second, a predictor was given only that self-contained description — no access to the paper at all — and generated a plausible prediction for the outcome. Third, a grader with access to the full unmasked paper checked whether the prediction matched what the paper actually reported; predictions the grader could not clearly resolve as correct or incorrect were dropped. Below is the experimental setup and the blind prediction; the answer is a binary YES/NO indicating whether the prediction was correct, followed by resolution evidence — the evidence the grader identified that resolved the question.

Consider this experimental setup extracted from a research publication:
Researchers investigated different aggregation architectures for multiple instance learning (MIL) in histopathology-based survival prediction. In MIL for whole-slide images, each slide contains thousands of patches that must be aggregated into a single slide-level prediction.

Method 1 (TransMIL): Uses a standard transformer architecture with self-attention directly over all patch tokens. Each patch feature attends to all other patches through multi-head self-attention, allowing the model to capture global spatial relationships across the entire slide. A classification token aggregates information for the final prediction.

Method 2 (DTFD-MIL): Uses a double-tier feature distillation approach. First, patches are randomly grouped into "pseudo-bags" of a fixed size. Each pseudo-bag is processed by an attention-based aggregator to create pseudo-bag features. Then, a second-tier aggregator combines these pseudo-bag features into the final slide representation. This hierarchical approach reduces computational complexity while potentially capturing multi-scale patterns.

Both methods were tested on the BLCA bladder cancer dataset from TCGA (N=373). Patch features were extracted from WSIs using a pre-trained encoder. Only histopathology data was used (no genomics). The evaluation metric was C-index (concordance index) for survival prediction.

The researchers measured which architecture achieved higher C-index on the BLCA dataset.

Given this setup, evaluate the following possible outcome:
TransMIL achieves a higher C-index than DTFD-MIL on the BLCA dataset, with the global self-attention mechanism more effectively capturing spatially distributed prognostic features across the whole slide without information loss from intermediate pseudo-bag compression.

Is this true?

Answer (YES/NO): NO